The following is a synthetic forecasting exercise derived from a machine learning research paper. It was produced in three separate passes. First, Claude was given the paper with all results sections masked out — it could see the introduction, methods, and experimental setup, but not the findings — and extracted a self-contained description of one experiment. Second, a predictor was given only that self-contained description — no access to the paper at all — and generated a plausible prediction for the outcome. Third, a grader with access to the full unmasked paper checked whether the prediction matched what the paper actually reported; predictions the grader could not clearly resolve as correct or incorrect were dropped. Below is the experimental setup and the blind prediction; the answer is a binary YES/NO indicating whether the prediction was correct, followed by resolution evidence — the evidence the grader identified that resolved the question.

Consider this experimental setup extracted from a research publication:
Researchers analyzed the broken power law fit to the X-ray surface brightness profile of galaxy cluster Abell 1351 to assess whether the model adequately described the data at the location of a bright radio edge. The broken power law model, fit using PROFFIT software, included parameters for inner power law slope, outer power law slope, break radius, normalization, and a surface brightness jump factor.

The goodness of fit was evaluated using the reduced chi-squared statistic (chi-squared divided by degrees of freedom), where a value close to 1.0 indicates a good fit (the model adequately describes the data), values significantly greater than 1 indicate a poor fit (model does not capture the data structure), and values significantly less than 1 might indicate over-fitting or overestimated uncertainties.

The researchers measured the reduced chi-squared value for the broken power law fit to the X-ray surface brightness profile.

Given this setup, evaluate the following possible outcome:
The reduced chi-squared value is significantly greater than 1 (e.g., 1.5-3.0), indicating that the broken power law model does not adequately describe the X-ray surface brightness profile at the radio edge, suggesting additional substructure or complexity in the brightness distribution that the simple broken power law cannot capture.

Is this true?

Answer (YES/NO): NO